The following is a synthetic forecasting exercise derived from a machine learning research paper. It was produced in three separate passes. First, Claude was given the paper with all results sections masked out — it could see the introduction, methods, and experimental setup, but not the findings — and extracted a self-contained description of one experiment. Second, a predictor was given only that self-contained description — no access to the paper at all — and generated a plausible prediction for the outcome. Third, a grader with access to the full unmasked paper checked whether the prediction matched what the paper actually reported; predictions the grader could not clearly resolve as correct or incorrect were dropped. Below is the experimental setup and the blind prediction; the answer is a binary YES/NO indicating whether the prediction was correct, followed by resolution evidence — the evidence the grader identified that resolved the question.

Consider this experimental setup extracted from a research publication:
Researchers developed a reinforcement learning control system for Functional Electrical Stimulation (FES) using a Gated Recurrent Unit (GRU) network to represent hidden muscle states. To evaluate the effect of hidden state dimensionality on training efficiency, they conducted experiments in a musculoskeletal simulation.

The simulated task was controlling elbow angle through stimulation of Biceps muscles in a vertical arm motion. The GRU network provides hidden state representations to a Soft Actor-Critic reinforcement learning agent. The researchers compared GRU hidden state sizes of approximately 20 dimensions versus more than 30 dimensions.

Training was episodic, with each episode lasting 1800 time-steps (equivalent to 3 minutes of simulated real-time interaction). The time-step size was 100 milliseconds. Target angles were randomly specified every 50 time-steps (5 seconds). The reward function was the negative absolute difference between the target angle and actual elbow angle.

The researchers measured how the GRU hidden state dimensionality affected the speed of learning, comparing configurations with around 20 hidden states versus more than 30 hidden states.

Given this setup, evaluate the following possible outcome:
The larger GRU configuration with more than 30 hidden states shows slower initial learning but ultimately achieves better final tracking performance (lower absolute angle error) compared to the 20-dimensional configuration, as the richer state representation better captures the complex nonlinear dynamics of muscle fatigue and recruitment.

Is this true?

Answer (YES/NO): NO